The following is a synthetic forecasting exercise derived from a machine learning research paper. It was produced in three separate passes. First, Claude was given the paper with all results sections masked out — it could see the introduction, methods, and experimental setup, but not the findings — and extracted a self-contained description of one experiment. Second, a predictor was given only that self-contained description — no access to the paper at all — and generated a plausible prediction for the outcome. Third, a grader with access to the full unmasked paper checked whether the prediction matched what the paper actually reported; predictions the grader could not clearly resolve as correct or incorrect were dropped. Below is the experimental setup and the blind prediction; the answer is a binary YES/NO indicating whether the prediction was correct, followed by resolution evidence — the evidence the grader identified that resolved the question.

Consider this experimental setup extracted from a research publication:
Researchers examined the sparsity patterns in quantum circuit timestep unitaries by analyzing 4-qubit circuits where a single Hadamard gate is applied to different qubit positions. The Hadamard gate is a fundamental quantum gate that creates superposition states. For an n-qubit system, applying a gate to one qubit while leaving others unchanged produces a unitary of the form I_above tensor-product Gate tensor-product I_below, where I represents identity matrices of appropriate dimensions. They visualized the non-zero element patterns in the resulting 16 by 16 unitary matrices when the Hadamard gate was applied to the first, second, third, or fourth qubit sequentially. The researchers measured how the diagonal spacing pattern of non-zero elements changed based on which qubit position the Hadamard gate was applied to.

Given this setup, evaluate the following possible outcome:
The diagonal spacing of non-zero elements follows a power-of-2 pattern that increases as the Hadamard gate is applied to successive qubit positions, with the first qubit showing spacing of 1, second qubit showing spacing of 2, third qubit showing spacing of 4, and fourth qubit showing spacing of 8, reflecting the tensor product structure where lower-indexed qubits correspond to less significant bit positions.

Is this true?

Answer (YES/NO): NO